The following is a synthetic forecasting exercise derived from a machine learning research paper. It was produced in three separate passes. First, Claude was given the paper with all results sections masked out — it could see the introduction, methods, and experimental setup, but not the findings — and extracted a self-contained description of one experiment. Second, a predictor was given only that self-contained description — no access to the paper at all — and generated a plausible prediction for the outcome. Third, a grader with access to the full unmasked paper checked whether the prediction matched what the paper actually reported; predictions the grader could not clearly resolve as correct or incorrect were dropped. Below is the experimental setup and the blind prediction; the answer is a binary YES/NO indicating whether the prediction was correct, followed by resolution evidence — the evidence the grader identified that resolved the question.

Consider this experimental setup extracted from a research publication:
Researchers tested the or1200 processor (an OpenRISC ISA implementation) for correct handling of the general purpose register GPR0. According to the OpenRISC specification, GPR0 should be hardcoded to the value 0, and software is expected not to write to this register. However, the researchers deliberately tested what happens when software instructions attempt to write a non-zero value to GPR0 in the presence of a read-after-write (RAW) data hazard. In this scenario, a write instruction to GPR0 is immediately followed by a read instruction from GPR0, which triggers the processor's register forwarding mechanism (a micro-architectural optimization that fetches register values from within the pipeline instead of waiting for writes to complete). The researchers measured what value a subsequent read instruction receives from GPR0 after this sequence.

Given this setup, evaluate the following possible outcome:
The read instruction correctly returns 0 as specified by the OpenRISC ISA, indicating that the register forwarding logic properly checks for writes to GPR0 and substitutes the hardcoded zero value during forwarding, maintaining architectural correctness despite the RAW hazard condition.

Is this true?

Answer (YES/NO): NO